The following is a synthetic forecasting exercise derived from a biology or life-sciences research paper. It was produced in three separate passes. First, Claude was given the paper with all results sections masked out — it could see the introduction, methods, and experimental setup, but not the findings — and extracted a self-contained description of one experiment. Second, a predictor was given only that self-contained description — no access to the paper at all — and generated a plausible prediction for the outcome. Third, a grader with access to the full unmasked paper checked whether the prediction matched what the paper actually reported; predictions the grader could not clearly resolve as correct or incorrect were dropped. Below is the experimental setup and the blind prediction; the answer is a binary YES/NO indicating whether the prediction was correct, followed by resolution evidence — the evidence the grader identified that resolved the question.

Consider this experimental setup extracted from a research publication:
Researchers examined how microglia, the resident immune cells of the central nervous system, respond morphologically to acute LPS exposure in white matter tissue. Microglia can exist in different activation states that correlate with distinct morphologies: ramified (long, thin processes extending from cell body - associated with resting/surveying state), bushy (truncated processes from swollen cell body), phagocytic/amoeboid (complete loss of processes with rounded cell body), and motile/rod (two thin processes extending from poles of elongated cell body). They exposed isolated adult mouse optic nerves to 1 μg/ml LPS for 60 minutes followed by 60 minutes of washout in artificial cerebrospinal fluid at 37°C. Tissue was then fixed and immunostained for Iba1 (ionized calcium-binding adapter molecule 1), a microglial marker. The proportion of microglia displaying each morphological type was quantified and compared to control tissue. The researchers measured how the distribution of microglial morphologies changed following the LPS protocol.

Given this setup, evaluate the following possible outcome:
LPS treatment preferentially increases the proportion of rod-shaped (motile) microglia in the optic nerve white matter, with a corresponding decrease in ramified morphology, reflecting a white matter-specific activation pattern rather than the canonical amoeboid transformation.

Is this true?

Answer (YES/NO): NO